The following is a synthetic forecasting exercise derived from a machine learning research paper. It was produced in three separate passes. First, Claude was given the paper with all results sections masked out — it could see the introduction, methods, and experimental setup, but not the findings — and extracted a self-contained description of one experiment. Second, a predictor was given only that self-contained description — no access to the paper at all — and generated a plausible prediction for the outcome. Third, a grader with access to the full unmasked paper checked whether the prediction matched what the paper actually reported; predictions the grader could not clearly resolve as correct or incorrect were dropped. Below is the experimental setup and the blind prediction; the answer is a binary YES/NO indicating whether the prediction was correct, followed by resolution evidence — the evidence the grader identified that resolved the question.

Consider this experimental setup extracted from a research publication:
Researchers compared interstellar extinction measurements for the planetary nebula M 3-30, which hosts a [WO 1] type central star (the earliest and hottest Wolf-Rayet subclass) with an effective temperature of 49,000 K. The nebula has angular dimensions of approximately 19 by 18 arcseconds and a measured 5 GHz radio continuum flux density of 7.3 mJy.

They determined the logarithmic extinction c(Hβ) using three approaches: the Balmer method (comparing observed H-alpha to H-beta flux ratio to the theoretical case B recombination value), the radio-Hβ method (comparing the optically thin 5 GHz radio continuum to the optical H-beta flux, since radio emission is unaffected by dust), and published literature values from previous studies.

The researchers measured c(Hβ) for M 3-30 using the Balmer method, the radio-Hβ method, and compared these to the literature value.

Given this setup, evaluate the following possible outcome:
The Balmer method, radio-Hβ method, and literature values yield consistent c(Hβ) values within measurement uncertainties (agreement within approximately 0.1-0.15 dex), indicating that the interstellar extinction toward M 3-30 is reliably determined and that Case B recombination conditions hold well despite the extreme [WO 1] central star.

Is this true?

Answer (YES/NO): NO